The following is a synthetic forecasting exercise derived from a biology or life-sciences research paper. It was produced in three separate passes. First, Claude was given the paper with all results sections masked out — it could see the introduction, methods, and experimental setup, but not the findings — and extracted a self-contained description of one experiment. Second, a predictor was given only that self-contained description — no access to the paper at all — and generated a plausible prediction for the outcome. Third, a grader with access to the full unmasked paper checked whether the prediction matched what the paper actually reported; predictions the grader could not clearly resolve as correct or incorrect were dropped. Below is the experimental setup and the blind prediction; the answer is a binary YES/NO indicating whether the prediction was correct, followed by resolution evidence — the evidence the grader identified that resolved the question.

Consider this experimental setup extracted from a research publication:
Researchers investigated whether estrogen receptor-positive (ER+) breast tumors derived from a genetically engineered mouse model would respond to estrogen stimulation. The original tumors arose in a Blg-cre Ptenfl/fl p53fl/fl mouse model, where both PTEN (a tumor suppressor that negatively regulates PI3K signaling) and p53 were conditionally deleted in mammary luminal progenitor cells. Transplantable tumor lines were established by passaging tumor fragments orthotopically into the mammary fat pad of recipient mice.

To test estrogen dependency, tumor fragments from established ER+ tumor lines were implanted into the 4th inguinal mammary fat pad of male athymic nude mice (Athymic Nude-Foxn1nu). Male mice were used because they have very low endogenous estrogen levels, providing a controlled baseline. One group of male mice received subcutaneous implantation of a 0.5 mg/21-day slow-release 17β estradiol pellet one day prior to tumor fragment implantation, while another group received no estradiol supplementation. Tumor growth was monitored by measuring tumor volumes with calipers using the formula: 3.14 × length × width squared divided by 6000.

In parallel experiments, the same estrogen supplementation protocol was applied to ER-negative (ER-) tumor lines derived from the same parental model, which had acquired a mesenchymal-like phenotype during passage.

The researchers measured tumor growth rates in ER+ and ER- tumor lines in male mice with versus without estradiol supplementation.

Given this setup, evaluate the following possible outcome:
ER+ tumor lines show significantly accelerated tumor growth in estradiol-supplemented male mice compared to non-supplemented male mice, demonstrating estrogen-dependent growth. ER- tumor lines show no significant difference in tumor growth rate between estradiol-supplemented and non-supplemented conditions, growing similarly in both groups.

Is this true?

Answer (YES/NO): YES